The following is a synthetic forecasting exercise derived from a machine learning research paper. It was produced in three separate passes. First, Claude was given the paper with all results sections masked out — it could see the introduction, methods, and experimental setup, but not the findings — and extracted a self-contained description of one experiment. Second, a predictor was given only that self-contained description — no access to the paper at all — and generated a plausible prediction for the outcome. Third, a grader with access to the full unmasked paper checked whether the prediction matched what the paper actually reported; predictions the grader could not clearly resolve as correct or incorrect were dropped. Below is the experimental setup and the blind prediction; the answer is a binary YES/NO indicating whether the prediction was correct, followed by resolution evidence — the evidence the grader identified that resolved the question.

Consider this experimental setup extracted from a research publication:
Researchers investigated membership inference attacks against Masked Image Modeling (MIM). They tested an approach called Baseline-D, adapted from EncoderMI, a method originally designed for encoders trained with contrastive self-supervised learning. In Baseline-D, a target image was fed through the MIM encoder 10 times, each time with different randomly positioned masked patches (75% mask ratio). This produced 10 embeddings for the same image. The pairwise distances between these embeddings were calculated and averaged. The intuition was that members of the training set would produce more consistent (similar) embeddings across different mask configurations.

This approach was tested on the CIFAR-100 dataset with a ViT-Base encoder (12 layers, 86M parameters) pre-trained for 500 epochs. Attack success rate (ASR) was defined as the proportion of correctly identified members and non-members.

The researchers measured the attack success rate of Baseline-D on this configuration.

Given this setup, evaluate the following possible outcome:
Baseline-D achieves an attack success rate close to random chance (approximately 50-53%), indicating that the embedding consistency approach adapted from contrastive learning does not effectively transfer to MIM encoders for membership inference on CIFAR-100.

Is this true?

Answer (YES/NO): YES